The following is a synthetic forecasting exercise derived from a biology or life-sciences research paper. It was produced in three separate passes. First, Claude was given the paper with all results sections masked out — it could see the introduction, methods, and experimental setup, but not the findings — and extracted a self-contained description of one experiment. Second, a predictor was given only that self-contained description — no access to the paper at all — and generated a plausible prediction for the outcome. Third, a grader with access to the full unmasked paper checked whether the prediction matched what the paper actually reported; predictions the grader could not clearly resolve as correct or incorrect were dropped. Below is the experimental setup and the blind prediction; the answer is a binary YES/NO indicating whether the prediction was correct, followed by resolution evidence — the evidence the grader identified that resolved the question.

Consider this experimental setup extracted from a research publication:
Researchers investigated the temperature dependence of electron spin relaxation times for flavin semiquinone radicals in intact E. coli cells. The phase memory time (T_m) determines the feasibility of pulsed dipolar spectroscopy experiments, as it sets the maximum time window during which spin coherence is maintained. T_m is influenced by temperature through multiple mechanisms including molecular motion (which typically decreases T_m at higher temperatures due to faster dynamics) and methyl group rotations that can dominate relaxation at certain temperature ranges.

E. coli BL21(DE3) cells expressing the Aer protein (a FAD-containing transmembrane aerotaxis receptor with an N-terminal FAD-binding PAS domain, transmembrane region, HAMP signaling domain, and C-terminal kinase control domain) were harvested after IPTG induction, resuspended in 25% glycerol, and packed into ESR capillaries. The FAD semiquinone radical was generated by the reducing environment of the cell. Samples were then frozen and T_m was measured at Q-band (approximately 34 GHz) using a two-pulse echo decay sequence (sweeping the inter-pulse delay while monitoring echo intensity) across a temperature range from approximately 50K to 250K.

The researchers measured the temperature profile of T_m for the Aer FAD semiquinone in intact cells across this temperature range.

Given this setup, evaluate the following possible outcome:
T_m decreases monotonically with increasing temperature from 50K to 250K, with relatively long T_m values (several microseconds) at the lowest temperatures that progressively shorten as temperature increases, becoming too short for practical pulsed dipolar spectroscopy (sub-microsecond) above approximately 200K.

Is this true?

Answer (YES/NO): NO